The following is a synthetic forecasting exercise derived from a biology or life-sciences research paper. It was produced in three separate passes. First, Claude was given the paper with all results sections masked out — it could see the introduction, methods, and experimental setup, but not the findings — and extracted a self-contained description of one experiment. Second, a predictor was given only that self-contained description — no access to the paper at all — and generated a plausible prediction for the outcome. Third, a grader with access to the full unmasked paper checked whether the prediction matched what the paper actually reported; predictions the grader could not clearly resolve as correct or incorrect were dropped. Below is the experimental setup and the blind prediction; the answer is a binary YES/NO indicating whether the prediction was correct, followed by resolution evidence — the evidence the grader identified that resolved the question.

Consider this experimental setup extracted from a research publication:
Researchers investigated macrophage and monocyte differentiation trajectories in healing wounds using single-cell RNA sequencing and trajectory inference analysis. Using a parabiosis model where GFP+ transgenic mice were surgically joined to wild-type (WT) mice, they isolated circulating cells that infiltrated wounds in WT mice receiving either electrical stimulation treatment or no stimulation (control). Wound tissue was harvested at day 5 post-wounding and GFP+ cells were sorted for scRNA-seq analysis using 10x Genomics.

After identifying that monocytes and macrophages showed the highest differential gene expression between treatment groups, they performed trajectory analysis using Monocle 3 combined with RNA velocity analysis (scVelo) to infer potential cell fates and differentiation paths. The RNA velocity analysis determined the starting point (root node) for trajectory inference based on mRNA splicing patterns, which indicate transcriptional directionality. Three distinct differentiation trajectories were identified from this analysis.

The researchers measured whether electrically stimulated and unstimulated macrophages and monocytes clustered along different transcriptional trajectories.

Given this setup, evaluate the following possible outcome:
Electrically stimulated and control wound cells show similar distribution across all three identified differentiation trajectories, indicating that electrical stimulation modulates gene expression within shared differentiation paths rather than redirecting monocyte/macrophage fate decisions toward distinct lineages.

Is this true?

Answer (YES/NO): NO